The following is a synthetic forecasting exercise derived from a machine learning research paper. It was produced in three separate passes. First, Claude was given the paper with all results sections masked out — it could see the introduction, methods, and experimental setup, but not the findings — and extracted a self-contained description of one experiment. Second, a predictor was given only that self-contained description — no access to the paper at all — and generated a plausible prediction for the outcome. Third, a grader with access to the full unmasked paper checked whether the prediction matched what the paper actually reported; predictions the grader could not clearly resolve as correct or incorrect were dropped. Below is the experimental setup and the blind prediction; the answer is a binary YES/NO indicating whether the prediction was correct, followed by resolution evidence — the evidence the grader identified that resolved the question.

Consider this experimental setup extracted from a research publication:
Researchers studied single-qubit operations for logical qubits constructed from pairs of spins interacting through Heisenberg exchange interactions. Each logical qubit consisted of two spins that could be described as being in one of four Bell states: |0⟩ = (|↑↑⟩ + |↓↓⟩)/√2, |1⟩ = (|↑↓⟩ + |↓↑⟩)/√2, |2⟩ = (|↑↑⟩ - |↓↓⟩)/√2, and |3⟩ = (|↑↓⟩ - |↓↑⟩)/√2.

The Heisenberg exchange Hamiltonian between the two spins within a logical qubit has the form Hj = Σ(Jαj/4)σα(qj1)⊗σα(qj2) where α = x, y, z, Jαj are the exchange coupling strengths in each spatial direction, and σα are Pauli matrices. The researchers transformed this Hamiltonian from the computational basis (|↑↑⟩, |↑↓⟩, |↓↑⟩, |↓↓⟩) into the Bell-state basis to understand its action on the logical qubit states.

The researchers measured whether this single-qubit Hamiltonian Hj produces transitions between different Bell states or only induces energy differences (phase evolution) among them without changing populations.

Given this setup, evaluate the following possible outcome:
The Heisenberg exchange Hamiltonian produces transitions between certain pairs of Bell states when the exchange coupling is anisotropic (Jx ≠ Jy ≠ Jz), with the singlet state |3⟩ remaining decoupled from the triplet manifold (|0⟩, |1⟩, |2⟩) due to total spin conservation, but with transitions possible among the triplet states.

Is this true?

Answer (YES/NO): NO